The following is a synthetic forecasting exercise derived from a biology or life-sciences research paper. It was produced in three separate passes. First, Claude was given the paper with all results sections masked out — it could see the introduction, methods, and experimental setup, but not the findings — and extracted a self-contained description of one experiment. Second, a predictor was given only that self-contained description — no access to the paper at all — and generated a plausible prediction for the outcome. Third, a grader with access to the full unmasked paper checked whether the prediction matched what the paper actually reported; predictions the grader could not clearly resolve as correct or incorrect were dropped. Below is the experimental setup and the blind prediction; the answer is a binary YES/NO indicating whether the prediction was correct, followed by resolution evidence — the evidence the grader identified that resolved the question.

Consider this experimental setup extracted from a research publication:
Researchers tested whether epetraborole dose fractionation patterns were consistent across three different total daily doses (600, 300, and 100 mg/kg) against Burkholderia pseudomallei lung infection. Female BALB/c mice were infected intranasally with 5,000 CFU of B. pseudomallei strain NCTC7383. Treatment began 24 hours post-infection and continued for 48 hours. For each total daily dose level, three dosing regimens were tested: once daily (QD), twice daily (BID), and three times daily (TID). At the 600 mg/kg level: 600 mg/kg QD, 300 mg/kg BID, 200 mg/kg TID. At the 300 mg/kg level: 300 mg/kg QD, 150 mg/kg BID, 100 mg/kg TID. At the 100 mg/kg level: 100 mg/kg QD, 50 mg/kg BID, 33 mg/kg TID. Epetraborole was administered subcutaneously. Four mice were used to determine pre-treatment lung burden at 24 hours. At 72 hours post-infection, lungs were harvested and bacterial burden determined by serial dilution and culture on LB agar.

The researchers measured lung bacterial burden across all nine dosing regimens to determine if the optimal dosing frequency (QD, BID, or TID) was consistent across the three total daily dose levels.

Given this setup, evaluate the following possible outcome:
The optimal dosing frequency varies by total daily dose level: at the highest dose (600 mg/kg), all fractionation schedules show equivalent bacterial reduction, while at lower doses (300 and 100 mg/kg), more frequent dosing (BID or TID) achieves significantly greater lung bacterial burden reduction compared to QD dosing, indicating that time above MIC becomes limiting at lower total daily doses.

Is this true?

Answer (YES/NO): NO